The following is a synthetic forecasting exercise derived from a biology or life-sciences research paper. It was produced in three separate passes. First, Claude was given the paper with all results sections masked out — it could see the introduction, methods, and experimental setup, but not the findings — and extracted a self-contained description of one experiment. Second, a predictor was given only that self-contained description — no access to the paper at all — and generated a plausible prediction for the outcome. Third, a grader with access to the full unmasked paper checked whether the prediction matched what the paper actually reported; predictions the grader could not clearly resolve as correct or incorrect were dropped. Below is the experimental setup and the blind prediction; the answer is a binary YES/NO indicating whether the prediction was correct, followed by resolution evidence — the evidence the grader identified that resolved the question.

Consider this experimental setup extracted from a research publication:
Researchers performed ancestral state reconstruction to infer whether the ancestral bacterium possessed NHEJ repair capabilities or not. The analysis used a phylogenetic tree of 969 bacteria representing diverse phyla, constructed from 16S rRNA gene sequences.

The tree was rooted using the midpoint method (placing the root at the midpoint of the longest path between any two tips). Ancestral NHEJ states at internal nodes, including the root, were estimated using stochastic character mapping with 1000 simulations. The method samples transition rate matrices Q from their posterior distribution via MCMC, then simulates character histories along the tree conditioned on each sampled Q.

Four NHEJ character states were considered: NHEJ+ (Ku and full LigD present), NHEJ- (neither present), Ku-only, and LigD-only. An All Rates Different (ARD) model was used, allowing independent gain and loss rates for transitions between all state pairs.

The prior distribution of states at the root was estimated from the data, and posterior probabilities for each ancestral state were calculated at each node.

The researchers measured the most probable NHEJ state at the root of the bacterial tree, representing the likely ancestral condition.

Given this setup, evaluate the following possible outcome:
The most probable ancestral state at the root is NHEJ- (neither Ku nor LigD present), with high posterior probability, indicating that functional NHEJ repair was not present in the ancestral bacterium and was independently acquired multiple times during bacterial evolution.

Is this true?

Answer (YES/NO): YES